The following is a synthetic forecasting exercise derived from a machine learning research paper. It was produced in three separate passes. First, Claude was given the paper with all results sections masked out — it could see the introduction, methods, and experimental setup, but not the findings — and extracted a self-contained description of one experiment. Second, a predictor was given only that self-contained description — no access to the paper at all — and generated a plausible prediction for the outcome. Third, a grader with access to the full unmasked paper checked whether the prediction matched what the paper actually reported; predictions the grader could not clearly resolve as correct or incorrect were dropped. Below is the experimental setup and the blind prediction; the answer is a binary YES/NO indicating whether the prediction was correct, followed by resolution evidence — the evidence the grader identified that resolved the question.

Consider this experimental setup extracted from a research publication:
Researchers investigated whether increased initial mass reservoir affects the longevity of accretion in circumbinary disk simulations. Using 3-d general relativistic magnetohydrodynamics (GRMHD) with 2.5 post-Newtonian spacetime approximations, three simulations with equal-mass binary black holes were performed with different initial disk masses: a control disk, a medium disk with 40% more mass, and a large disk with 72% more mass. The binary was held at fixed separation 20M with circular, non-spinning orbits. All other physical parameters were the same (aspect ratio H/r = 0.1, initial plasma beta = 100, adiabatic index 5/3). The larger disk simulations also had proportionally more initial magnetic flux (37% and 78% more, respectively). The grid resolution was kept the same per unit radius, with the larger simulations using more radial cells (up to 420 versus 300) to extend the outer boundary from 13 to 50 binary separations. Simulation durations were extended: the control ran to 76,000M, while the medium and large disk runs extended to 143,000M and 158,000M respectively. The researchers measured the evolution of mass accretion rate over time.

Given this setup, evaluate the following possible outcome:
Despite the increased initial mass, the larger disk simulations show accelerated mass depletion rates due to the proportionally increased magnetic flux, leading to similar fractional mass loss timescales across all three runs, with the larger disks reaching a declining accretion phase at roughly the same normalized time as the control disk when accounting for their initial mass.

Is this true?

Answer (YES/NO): NO